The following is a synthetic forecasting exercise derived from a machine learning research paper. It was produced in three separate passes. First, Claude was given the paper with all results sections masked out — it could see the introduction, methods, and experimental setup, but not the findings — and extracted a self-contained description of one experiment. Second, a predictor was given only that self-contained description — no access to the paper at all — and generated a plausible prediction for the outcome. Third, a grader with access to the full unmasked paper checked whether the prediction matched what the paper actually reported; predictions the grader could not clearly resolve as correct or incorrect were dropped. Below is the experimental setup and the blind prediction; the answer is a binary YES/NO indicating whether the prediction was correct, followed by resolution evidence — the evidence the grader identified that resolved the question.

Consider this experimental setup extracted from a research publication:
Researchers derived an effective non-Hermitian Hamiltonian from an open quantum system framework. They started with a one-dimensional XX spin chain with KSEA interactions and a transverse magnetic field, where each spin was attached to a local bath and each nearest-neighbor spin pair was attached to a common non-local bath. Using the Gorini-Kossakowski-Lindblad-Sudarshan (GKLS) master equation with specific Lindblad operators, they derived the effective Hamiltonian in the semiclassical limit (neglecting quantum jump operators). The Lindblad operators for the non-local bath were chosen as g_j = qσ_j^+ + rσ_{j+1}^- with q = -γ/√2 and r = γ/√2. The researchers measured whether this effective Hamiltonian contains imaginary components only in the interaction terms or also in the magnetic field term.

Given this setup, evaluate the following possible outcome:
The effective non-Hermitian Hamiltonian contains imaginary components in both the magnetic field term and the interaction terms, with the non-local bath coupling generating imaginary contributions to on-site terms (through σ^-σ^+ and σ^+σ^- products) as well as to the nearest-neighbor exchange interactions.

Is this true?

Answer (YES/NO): YES